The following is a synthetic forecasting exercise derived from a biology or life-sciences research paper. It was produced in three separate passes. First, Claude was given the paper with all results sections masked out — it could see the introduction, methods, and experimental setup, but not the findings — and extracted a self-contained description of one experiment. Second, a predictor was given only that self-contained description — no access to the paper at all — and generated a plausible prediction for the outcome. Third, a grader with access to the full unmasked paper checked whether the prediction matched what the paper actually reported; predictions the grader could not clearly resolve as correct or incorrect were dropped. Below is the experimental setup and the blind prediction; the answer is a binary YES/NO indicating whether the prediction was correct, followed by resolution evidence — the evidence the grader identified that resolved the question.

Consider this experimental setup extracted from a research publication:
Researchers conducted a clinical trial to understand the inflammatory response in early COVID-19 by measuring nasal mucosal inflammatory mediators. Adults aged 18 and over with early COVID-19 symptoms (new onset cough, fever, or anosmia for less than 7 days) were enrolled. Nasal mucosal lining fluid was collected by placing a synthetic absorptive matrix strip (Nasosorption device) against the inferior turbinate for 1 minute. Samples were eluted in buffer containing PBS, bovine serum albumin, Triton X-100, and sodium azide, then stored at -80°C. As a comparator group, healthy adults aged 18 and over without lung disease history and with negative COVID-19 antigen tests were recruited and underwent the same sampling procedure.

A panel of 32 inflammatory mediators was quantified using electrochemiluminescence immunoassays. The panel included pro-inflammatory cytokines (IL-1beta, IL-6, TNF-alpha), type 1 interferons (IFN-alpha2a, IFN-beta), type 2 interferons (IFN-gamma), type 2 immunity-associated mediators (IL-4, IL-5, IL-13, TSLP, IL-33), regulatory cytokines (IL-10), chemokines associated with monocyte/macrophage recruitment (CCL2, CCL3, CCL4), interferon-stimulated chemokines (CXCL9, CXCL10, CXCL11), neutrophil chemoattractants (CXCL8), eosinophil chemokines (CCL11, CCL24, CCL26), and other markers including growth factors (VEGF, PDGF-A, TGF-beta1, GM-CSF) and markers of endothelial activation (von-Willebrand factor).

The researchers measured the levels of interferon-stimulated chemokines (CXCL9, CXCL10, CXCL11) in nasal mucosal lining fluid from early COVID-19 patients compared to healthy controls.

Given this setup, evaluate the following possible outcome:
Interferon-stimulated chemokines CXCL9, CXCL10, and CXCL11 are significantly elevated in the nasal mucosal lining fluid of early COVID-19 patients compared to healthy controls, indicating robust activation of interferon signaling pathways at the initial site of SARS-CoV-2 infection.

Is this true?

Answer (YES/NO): NO